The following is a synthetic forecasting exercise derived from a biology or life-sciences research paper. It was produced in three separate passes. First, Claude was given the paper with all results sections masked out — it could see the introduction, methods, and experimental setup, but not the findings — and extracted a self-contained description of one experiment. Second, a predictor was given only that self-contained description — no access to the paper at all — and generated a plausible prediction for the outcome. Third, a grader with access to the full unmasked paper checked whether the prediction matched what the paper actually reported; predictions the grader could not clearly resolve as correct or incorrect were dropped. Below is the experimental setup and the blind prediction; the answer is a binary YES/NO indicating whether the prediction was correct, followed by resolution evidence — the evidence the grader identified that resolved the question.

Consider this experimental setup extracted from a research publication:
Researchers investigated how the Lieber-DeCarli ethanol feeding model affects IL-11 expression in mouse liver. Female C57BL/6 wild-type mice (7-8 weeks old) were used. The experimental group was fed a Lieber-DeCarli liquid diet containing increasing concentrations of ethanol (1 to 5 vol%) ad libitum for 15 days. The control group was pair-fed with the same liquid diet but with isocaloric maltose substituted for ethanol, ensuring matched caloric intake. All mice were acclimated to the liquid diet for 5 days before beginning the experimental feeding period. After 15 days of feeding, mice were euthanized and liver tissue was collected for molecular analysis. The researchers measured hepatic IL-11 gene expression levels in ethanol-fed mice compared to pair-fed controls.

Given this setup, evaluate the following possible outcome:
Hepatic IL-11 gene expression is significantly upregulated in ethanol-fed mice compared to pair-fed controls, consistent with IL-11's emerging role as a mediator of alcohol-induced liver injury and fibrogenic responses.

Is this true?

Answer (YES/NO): YES